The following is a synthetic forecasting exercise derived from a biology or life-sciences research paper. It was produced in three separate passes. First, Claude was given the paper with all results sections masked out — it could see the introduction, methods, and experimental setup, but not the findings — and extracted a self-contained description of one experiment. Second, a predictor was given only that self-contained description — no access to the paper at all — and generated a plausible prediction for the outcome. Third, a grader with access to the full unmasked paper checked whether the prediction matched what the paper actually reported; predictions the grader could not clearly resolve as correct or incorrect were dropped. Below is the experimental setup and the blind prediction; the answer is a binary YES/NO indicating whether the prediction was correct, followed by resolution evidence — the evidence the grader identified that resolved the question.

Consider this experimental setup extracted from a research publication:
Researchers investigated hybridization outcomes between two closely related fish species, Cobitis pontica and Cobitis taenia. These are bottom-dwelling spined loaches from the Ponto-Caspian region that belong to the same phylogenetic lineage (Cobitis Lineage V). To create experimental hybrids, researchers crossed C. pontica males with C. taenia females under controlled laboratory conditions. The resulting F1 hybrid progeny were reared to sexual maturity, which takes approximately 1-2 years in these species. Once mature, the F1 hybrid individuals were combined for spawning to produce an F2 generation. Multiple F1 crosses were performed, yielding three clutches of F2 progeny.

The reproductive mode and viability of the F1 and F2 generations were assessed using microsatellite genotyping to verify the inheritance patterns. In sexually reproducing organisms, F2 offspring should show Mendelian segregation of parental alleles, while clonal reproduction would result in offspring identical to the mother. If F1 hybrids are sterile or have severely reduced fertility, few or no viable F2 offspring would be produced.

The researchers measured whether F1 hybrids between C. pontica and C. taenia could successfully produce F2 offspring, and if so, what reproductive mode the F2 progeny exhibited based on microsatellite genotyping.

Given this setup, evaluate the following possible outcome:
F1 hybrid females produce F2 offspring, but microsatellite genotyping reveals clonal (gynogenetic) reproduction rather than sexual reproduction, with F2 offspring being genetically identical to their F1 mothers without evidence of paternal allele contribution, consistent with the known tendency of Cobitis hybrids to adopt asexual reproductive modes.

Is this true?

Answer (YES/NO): NO